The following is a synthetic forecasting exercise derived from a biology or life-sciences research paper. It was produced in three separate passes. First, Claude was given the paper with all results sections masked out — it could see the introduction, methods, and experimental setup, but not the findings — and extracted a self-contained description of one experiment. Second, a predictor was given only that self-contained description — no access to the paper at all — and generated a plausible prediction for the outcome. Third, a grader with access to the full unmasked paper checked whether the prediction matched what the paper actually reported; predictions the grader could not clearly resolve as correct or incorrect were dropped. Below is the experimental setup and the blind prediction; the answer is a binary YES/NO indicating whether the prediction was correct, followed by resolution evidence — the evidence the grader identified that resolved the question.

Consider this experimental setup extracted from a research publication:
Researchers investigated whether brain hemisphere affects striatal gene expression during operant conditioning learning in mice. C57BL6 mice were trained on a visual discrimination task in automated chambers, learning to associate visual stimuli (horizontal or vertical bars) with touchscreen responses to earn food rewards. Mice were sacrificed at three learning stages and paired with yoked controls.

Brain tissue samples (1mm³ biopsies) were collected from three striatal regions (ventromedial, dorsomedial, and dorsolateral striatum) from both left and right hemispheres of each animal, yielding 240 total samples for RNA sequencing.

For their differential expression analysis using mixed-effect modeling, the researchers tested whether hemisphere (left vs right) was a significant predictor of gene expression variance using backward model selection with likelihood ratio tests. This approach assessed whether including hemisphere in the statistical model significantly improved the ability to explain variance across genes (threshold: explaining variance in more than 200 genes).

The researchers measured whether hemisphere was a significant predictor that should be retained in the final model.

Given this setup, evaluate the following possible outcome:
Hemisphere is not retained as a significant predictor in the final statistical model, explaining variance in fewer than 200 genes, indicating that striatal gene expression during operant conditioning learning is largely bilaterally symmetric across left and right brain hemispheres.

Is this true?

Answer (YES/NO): NO